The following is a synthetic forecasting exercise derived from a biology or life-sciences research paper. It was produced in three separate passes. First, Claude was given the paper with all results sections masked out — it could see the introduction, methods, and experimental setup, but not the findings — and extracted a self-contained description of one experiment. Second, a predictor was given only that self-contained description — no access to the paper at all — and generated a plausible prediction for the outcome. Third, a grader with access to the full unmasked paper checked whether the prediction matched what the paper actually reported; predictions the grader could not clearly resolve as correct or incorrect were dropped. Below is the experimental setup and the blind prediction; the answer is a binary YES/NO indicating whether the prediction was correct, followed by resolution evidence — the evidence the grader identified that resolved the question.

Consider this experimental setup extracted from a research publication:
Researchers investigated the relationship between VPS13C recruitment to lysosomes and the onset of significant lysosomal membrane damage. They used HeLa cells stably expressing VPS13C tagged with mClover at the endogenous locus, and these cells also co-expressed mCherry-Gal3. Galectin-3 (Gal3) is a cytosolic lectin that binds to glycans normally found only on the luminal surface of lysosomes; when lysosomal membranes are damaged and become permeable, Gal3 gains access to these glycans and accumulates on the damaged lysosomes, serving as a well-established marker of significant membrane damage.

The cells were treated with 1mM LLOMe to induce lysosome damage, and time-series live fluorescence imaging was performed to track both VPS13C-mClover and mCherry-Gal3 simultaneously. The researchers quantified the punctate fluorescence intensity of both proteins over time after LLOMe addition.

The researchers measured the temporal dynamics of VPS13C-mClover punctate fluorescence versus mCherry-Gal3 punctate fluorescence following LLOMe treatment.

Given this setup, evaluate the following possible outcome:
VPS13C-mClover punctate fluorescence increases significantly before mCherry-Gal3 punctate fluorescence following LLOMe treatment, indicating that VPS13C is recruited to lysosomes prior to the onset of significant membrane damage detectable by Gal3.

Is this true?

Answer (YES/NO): YES